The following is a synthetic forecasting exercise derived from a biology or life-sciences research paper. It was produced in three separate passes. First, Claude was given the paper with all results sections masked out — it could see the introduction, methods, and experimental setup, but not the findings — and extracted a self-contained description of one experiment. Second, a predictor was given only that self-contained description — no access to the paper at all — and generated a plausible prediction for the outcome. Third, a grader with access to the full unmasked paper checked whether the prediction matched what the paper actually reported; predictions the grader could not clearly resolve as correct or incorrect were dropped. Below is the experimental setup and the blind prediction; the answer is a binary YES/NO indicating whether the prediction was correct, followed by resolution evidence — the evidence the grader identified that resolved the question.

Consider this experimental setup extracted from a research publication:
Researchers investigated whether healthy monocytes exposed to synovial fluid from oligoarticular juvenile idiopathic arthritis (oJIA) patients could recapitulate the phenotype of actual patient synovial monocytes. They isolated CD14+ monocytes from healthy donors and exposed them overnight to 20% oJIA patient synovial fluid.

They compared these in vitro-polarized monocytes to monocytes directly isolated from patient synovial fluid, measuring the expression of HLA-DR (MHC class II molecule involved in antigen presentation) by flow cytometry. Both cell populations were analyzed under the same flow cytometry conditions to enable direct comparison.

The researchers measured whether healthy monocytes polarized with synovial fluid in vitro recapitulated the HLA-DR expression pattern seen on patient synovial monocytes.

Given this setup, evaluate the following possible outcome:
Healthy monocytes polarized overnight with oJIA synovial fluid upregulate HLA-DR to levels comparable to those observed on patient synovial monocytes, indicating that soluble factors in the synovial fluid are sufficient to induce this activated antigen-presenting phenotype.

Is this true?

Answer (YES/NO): NO